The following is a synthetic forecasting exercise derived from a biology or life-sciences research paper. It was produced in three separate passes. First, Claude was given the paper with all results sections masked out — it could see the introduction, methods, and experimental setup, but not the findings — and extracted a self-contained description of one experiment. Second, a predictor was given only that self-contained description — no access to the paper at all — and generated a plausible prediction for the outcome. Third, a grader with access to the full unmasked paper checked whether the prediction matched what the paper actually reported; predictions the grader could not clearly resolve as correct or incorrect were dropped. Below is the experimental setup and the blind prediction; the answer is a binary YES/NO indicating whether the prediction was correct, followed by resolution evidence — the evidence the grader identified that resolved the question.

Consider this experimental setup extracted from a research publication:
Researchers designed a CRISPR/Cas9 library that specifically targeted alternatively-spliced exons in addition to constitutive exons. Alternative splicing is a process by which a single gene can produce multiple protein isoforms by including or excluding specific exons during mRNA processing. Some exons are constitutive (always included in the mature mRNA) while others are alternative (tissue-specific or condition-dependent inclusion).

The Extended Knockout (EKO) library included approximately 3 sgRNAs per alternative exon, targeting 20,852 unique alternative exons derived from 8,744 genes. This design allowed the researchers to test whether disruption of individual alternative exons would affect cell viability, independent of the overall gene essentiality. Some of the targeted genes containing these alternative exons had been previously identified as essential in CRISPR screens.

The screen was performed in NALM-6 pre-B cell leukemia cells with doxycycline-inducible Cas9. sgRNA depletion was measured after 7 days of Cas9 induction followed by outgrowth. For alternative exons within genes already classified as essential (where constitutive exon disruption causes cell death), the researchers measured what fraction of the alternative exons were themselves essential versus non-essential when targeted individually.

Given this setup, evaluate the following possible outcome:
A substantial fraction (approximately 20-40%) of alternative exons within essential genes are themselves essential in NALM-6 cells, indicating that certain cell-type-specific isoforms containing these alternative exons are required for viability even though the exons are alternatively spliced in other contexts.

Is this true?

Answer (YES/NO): YES